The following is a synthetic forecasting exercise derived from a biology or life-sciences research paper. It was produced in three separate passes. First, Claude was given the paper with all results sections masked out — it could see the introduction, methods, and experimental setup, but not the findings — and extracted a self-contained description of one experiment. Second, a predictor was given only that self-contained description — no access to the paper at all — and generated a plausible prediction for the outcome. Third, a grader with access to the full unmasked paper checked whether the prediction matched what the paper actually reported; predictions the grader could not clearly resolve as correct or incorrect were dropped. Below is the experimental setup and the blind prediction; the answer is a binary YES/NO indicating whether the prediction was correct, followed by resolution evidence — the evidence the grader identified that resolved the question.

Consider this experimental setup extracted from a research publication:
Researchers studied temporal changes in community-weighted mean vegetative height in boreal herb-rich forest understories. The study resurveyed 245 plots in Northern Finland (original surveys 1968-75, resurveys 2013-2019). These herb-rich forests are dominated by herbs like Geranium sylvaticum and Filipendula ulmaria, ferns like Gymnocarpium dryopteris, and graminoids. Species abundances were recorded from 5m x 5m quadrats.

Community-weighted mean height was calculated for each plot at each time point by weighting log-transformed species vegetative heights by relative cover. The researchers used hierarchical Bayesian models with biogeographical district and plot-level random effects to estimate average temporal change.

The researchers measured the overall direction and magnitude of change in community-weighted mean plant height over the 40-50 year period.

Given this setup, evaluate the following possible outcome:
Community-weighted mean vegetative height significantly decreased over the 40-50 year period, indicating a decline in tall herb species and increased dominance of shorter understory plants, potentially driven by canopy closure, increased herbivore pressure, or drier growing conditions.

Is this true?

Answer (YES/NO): NO